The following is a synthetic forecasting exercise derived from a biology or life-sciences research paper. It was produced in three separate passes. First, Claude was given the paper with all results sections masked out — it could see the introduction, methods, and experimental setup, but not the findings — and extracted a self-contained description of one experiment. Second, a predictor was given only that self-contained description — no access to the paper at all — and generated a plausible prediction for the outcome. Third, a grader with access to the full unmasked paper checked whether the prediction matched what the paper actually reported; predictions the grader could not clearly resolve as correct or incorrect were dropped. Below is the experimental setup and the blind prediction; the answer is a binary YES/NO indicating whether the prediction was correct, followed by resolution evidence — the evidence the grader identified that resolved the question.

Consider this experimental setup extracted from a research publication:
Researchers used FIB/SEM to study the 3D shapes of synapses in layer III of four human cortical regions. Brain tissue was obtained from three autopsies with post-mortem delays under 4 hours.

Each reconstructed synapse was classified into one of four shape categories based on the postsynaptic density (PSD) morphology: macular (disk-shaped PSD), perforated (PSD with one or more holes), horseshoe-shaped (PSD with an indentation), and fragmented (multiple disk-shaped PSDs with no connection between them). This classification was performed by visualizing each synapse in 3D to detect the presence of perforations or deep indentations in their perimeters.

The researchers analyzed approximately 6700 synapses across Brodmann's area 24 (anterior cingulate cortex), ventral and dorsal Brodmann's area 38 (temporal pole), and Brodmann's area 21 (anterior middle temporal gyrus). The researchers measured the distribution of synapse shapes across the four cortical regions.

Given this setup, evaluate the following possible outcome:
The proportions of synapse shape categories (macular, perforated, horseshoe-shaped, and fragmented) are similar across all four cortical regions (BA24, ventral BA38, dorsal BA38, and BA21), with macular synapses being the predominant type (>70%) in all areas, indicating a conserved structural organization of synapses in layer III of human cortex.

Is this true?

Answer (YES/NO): NO